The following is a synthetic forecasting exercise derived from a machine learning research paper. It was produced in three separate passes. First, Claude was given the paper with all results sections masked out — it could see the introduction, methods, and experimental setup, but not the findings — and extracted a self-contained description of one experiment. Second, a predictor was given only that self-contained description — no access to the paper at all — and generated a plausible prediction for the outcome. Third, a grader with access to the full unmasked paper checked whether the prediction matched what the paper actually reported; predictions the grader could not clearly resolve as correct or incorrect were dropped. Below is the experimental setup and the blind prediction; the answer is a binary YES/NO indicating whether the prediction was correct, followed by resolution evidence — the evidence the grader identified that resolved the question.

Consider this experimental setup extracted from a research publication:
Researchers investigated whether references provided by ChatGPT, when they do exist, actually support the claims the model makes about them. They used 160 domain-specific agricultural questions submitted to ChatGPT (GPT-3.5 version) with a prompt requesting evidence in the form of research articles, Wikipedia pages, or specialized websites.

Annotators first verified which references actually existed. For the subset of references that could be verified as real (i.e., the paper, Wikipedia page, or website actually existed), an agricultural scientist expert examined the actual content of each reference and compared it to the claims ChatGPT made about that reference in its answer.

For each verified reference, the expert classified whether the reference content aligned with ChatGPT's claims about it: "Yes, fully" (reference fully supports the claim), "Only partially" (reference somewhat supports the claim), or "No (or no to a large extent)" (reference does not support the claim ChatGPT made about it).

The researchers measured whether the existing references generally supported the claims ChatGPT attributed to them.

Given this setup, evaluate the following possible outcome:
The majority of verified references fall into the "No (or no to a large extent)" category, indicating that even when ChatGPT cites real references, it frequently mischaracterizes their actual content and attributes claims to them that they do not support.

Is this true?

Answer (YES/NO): YES